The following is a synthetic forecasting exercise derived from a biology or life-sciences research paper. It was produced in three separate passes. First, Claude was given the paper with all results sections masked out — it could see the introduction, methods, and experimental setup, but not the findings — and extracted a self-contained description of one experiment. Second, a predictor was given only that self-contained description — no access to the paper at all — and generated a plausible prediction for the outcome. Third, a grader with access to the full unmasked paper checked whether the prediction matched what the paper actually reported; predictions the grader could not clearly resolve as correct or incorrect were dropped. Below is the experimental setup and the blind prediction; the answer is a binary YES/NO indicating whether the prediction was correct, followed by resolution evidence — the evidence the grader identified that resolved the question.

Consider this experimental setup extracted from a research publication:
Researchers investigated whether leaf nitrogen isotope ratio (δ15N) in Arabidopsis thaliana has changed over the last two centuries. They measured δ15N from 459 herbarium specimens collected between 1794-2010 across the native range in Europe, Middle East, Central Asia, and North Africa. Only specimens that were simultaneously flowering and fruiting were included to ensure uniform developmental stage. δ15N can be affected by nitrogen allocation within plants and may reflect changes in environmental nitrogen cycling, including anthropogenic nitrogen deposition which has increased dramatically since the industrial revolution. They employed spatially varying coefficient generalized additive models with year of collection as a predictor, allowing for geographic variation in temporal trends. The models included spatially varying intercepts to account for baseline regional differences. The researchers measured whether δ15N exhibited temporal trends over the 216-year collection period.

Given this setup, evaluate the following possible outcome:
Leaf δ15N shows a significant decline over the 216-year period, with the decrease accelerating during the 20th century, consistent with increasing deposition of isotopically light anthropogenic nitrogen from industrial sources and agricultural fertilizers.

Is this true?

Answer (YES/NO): NO